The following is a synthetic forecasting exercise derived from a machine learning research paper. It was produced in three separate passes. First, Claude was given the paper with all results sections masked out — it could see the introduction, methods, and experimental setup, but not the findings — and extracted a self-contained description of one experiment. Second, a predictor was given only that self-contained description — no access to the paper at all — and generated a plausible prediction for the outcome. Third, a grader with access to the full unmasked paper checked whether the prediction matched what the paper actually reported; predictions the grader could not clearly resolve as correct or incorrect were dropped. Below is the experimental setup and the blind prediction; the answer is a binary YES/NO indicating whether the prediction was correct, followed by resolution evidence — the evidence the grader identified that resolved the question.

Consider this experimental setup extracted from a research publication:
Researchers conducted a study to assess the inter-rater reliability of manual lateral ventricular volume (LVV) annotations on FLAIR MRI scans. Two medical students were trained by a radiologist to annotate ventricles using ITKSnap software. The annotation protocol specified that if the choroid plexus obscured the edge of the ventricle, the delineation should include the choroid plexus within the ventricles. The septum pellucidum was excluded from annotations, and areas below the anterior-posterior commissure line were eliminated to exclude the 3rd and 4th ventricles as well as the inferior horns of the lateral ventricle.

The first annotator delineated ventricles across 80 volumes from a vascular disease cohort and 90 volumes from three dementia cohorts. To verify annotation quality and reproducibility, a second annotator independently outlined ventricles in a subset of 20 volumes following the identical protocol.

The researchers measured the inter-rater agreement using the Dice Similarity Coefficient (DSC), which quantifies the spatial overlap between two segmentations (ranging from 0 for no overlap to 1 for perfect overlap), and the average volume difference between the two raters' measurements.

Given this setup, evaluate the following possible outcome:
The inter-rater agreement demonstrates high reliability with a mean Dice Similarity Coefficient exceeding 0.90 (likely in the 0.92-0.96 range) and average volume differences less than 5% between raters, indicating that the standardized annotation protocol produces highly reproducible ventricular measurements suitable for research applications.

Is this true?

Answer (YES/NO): YES